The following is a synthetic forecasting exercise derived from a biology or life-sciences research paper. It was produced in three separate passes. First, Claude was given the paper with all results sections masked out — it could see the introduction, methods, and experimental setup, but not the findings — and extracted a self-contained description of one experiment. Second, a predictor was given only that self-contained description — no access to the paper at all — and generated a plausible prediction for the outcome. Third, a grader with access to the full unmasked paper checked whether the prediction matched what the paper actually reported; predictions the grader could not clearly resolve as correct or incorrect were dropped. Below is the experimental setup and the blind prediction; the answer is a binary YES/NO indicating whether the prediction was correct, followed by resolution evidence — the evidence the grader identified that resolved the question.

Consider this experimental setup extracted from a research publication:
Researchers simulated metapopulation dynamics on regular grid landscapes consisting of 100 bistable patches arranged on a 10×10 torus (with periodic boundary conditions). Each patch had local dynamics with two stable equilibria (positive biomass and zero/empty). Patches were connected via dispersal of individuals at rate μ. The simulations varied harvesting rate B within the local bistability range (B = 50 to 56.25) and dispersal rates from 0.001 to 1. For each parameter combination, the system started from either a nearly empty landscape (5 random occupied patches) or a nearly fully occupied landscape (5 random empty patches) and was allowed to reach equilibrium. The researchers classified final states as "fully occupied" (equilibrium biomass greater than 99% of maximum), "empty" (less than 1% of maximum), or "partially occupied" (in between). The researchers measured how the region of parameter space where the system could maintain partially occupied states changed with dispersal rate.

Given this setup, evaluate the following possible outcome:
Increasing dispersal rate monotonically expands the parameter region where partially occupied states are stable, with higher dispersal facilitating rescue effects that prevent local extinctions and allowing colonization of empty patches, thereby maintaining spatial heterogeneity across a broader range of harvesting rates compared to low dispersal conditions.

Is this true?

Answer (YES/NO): NO